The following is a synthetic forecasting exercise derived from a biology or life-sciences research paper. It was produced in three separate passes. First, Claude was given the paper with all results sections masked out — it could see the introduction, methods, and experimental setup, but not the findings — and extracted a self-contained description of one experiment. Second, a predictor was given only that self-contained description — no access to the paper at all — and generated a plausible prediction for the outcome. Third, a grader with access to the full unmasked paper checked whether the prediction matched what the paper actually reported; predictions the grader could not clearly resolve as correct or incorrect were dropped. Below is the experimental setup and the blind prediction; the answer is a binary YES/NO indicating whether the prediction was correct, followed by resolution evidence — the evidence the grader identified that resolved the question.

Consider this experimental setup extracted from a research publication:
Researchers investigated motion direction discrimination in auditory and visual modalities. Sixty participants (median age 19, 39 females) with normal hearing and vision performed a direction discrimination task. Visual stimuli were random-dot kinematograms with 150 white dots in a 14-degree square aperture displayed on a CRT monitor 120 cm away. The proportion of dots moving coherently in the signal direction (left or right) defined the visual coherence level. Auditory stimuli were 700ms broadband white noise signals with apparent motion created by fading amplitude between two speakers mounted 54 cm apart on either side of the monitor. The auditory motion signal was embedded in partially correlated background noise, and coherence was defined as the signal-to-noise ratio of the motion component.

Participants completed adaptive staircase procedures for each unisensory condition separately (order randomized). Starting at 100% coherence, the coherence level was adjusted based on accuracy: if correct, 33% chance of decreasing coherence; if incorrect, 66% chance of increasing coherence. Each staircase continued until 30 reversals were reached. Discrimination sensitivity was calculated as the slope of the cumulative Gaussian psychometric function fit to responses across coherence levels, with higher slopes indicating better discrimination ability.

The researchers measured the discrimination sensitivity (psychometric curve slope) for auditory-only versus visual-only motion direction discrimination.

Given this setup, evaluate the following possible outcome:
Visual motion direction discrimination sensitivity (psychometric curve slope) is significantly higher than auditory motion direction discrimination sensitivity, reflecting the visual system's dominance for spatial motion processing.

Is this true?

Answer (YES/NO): YES